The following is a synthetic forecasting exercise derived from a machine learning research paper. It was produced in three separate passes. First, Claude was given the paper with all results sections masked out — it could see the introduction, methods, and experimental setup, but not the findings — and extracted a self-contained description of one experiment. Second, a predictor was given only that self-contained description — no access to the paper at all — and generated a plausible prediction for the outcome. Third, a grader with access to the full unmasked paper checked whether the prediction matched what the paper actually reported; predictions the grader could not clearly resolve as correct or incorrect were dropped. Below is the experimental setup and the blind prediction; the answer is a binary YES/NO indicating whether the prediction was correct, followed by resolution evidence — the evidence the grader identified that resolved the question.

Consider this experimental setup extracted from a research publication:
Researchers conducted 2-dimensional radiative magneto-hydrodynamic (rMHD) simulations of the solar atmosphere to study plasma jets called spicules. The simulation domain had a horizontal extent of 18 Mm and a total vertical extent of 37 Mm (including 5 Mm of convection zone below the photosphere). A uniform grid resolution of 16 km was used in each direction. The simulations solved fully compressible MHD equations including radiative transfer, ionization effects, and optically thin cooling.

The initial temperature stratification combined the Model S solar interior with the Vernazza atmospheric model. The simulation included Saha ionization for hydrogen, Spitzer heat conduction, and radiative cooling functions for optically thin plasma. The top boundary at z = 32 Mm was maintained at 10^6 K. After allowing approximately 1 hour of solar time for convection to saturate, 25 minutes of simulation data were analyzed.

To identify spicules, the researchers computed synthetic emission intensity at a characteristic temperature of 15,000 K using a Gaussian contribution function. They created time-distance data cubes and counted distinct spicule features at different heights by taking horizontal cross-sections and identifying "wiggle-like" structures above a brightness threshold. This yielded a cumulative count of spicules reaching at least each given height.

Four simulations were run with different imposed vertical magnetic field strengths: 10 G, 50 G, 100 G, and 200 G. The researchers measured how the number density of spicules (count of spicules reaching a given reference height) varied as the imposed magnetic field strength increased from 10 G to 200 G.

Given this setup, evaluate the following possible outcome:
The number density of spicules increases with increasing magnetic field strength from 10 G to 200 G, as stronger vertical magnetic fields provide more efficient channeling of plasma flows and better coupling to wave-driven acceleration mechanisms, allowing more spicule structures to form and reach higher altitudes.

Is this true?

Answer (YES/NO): NO